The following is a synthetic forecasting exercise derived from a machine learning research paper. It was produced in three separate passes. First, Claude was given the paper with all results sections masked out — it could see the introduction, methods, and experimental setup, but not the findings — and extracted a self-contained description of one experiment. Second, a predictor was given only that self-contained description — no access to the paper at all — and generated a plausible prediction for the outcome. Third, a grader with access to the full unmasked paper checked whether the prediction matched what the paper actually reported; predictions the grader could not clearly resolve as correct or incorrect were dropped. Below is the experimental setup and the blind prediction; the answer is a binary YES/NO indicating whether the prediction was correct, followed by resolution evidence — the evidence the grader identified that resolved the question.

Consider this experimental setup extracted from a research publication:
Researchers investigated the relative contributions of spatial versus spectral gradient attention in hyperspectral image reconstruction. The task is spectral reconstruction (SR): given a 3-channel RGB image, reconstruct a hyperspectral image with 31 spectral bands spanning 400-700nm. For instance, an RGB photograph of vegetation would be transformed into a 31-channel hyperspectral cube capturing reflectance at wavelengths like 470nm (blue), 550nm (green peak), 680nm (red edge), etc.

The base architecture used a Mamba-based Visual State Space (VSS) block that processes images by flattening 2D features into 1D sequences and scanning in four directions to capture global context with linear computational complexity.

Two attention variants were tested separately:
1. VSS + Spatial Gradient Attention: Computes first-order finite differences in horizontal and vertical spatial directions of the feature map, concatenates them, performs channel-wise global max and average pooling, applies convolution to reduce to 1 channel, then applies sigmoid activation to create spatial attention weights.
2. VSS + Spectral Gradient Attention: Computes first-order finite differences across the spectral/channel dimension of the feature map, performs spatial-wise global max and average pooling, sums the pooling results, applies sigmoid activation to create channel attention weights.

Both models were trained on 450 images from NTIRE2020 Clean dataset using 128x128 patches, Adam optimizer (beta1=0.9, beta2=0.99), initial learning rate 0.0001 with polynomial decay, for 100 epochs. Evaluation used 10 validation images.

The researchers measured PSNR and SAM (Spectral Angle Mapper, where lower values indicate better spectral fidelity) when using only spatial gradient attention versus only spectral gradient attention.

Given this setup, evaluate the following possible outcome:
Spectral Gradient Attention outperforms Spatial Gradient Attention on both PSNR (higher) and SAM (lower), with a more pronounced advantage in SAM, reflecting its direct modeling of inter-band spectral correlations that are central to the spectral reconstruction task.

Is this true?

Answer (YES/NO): YES